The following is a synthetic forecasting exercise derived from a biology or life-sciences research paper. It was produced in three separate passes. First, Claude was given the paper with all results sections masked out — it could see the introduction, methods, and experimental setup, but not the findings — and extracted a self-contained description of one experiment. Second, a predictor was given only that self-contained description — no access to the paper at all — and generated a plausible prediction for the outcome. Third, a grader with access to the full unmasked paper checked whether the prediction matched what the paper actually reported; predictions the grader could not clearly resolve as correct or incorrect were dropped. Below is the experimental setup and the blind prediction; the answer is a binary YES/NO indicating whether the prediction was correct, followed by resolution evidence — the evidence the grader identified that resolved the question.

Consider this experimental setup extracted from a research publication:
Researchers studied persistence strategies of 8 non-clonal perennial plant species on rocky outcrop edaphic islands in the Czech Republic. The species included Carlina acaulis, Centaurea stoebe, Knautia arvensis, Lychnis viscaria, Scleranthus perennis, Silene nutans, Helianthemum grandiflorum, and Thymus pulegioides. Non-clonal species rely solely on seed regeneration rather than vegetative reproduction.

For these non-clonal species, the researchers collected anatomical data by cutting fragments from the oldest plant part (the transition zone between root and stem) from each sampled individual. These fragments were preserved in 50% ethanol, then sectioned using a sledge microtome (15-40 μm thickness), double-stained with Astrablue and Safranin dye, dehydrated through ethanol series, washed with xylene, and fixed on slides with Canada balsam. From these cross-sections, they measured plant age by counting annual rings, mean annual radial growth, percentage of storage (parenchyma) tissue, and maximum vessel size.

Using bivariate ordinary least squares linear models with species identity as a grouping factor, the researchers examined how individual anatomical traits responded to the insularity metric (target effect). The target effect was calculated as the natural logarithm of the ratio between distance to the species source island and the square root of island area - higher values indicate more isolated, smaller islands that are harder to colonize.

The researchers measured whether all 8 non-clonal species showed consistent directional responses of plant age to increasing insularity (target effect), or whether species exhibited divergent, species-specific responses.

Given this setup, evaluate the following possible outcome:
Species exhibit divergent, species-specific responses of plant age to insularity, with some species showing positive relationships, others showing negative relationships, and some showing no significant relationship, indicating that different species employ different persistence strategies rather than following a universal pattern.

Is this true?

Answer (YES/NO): YES